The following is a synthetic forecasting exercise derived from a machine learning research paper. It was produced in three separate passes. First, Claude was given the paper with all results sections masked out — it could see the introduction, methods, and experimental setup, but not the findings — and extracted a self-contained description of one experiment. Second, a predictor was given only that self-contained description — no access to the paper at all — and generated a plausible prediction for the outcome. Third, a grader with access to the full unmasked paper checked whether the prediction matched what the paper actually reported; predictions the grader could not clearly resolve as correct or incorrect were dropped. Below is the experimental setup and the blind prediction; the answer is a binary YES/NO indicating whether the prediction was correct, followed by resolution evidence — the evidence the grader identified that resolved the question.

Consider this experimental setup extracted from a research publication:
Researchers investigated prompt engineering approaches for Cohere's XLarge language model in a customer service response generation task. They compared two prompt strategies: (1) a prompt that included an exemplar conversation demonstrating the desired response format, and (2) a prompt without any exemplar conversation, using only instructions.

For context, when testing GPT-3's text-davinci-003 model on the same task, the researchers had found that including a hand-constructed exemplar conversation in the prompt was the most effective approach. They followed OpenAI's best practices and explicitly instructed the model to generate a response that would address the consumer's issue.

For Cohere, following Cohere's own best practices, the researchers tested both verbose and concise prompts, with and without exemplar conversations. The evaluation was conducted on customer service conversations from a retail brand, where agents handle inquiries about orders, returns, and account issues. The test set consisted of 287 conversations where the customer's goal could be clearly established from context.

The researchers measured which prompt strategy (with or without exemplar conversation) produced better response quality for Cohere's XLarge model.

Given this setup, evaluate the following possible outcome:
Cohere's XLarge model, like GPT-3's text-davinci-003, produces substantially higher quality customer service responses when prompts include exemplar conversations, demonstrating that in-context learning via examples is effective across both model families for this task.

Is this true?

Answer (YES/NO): NO